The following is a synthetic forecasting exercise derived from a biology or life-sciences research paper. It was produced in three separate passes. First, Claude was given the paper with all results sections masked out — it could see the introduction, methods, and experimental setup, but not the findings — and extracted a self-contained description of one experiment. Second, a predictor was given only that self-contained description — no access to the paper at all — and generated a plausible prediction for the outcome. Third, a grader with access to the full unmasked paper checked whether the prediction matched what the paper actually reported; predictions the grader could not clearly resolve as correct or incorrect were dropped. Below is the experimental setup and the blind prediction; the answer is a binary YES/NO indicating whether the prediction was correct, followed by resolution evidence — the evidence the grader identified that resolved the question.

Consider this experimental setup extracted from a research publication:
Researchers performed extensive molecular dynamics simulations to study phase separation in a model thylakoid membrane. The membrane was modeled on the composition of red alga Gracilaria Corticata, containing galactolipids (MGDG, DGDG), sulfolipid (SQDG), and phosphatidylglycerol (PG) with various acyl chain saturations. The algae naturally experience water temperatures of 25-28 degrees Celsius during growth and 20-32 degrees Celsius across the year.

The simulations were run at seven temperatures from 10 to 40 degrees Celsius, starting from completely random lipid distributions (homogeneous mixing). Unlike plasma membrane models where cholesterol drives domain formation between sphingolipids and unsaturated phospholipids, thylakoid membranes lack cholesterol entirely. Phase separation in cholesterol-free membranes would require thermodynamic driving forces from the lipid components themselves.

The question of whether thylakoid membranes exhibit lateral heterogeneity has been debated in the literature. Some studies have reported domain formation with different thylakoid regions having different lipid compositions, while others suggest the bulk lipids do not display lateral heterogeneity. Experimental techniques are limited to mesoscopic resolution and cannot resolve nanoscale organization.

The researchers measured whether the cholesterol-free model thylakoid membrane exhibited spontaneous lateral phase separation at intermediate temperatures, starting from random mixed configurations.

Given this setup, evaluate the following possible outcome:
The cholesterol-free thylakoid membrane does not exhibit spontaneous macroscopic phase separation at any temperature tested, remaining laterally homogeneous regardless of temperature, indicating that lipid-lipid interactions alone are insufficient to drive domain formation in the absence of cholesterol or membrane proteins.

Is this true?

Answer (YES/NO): NO